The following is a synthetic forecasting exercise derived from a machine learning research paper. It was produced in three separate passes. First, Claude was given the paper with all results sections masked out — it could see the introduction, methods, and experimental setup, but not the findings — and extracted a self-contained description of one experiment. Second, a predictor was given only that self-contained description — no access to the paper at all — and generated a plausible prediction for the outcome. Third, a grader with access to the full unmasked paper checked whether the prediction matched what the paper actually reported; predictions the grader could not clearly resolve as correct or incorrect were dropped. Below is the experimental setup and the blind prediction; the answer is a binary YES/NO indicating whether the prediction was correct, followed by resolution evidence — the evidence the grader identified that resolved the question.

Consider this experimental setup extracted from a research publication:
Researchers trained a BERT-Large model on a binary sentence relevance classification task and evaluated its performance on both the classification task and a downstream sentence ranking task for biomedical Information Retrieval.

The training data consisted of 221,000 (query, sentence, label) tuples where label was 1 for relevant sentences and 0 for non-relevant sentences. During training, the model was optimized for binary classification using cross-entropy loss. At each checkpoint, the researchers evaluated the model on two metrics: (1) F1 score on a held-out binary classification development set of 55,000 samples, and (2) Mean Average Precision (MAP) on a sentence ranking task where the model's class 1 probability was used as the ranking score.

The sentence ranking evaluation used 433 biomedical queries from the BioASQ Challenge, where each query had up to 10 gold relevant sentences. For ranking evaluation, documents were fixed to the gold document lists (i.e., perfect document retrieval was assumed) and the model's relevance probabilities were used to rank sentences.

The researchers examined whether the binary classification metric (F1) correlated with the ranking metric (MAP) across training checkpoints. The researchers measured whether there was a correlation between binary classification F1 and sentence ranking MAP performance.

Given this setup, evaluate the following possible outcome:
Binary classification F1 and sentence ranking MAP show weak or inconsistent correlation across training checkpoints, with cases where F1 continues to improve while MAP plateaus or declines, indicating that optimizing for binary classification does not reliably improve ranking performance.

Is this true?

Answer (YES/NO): NO